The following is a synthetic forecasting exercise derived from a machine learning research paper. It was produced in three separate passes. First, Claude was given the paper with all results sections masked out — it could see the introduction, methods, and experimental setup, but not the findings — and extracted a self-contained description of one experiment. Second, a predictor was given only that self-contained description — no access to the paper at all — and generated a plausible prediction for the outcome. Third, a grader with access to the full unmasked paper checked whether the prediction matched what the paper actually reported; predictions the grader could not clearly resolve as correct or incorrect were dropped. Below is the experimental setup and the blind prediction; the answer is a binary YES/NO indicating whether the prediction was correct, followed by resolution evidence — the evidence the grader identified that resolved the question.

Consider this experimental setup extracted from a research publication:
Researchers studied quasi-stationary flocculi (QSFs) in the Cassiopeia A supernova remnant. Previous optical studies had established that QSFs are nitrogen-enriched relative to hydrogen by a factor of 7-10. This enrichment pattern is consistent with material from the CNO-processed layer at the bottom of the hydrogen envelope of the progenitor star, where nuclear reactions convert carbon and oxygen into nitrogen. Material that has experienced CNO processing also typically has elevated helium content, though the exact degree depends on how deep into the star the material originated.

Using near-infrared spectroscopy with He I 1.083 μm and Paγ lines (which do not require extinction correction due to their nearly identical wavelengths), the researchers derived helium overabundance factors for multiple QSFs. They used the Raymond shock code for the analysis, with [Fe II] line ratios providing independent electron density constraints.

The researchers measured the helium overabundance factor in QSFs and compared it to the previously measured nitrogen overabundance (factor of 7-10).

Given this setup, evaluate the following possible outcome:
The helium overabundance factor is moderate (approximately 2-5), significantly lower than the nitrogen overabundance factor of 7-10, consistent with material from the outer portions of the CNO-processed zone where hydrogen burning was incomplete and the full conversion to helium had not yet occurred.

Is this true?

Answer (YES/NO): NO